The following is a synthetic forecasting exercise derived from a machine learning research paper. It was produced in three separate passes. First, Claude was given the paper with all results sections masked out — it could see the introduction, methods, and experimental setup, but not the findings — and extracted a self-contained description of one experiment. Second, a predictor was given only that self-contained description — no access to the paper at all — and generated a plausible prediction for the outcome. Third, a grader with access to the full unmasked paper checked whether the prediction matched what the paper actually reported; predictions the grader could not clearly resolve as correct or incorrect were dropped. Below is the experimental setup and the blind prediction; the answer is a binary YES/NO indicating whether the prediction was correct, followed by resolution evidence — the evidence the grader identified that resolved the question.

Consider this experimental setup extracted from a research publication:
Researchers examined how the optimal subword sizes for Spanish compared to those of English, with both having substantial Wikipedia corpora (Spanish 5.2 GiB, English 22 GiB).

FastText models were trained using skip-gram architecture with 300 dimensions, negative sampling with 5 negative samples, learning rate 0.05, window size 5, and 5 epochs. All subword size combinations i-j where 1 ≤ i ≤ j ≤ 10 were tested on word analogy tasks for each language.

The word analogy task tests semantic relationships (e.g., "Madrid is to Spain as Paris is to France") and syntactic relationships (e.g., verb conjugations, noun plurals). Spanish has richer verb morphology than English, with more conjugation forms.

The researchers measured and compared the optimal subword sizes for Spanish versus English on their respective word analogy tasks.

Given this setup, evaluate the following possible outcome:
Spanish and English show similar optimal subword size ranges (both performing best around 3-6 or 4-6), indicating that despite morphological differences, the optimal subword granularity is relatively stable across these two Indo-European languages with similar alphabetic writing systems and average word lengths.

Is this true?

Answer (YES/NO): NO